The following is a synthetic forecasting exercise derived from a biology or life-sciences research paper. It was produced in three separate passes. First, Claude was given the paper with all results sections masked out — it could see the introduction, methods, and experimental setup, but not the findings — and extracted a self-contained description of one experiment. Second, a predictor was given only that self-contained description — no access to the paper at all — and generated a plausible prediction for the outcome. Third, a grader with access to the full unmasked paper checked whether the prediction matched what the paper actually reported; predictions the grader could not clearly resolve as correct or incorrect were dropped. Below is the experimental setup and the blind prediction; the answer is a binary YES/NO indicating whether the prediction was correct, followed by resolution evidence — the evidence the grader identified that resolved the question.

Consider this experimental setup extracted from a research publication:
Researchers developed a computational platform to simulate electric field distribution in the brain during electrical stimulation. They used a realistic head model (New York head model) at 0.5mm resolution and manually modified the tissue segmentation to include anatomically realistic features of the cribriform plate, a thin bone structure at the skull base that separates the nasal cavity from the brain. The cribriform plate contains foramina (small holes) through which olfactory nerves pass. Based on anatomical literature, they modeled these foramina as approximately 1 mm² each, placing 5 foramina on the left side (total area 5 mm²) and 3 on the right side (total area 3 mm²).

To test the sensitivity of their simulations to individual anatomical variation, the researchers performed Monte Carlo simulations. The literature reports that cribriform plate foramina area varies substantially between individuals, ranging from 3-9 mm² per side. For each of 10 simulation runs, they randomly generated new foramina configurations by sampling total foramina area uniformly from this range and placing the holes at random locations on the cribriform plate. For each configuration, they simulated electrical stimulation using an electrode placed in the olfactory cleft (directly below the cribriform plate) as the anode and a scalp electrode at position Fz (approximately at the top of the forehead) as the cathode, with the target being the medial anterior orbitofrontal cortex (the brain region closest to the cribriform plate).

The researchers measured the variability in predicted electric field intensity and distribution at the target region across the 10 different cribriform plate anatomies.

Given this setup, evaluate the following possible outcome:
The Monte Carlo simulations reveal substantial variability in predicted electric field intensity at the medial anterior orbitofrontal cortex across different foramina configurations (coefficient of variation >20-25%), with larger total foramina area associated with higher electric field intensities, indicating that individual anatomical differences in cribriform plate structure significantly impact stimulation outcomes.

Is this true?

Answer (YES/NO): NO